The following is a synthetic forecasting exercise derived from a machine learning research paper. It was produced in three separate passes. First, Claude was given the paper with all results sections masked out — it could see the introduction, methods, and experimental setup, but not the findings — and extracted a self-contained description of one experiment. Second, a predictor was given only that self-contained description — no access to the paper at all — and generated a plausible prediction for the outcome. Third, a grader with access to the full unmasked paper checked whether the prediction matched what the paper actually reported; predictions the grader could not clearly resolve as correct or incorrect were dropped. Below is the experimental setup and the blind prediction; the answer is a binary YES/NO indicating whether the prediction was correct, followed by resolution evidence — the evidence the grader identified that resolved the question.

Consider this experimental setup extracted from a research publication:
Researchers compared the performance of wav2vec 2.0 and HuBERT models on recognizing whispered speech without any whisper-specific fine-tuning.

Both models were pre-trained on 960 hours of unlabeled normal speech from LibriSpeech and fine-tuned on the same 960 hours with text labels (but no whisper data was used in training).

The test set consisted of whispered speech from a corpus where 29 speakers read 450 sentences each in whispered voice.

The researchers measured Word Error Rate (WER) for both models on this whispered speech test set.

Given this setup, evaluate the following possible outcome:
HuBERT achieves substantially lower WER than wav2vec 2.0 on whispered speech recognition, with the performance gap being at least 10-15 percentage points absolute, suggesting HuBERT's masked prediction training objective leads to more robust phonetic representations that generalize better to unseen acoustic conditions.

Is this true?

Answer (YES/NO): YES